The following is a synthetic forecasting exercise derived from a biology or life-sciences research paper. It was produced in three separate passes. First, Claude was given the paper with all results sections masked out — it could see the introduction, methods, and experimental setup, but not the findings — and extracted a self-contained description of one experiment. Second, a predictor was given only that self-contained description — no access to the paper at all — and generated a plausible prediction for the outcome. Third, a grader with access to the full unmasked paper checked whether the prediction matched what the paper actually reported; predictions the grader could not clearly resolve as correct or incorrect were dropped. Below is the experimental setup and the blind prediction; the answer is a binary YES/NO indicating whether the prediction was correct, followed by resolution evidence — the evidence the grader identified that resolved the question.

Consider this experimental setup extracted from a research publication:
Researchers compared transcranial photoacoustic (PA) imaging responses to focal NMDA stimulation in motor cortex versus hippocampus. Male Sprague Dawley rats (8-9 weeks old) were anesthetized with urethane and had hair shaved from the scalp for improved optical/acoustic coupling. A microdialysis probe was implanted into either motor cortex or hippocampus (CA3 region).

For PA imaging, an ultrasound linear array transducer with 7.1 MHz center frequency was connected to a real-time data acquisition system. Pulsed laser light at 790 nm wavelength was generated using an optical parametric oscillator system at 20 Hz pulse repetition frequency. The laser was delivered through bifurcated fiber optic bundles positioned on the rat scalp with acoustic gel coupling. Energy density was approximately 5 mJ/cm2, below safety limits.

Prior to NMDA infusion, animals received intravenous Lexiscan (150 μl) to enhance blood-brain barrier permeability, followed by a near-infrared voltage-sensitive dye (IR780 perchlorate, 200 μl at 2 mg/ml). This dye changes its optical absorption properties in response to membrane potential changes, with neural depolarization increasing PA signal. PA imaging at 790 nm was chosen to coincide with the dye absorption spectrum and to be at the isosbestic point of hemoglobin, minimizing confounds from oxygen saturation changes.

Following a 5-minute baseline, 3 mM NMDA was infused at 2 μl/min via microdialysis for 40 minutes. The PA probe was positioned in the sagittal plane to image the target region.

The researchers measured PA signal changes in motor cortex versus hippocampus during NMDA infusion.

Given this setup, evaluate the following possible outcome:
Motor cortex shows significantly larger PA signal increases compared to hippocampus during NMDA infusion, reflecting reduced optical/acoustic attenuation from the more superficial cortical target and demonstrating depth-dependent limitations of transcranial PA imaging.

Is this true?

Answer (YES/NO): NO